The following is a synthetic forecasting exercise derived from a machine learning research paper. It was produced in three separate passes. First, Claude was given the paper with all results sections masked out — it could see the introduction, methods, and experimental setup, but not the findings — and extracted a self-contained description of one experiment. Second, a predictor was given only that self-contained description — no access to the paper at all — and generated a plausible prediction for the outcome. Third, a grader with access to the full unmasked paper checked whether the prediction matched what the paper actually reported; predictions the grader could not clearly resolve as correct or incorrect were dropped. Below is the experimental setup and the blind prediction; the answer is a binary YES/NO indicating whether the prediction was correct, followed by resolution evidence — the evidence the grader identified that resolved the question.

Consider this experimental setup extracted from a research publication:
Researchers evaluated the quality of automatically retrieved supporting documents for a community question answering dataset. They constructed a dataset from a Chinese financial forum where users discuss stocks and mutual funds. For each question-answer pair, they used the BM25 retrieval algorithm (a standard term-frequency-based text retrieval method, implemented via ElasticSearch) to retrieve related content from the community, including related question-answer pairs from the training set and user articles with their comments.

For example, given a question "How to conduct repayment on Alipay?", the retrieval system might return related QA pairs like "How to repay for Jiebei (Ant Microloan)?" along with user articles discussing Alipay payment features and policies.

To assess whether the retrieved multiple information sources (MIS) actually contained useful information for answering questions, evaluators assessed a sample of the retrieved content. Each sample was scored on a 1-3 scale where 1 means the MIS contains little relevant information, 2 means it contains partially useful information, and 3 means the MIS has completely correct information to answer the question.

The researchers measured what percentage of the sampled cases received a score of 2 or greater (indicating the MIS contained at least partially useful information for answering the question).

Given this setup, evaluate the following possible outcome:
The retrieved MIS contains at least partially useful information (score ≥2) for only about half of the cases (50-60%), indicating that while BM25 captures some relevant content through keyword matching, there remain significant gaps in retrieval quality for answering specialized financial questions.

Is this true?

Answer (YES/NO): NO